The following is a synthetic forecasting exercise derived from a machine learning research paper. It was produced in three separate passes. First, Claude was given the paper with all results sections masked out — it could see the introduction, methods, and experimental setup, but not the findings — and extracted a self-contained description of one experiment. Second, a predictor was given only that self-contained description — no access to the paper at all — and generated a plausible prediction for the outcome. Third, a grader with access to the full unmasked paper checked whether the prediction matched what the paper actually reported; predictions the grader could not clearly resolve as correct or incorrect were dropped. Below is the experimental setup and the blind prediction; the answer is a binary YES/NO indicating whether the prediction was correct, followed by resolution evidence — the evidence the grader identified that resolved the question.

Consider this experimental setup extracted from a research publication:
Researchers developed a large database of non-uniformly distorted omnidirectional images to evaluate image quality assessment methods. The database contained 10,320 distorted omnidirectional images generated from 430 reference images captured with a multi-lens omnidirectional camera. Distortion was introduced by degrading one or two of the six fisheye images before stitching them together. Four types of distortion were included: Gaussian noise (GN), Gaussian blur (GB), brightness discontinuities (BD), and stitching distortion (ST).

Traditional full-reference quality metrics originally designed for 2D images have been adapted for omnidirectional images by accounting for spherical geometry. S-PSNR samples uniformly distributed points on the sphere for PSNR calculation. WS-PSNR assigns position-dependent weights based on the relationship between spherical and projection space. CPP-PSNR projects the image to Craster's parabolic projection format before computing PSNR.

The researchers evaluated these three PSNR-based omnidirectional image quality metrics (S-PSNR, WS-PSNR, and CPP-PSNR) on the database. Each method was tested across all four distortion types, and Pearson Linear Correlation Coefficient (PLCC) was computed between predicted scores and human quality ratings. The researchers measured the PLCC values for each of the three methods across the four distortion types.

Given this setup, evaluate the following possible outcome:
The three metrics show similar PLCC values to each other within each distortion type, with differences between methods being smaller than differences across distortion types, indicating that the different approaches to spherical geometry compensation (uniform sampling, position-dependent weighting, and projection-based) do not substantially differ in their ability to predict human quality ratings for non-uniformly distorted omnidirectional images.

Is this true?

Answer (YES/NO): YES